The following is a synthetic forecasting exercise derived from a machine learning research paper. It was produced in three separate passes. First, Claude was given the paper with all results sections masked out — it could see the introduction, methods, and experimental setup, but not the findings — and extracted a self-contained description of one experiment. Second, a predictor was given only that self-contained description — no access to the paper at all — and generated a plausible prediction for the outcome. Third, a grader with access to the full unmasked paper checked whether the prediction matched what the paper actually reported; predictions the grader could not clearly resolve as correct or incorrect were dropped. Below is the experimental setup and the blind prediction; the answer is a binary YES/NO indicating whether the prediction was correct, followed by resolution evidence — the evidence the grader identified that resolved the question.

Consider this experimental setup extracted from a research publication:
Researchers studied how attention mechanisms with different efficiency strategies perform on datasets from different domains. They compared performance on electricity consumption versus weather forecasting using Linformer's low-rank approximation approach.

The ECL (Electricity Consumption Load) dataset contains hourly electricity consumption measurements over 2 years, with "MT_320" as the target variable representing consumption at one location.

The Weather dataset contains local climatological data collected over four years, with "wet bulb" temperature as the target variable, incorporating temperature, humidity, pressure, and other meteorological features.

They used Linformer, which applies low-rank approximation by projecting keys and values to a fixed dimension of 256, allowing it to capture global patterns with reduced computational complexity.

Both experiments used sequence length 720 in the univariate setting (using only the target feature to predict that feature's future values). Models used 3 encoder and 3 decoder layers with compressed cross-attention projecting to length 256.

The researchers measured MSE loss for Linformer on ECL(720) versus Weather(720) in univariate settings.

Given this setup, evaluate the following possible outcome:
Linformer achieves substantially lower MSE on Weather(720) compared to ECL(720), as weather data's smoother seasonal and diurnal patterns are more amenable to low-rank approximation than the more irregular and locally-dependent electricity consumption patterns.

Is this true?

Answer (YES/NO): YES